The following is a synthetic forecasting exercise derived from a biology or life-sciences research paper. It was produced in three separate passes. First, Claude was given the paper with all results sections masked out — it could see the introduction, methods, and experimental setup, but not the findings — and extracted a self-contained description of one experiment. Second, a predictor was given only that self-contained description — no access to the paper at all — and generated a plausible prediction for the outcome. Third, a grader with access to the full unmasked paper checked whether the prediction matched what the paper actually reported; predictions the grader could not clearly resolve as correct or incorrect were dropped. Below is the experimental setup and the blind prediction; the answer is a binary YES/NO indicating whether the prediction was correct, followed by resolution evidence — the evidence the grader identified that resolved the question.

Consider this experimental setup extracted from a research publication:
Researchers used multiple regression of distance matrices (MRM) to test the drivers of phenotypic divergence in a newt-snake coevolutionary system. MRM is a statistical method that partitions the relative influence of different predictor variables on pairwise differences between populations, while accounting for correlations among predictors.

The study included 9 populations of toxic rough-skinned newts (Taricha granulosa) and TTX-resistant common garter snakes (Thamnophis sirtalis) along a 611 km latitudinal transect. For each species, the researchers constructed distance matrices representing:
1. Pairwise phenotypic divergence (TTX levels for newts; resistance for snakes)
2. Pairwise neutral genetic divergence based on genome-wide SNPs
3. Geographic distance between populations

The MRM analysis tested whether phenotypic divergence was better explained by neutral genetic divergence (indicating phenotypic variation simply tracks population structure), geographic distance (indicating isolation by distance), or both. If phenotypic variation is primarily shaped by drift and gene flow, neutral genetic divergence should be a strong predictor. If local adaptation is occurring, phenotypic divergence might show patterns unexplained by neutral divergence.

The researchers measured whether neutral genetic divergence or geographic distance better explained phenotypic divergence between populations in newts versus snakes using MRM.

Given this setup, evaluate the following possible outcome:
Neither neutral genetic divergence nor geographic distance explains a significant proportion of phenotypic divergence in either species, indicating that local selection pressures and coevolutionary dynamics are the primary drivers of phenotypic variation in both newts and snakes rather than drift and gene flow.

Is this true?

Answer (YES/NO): NO